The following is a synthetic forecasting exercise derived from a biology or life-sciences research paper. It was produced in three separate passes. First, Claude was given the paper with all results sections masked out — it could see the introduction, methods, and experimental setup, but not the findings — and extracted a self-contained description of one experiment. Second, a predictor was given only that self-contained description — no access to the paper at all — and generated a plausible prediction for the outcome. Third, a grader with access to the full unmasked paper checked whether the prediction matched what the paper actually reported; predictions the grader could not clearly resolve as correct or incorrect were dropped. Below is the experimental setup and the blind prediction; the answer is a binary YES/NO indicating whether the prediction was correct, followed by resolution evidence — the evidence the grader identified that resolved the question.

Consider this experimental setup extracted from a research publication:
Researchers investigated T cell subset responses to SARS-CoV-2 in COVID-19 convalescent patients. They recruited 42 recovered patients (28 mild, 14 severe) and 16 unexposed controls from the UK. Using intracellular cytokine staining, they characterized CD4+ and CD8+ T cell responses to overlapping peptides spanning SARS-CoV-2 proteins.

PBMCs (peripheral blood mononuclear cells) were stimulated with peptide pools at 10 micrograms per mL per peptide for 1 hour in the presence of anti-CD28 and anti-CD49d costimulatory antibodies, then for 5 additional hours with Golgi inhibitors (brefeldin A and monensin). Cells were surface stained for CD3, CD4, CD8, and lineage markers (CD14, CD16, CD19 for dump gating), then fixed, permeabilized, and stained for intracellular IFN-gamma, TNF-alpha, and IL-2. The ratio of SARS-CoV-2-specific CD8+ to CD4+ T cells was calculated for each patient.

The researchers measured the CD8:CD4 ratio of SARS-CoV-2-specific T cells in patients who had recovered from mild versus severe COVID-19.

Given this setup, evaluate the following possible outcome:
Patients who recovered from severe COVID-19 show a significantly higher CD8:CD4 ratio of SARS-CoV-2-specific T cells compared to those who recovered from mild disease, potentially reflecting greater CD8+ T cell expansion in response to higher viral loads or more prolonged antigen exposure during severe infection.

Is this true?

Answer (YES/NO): NO